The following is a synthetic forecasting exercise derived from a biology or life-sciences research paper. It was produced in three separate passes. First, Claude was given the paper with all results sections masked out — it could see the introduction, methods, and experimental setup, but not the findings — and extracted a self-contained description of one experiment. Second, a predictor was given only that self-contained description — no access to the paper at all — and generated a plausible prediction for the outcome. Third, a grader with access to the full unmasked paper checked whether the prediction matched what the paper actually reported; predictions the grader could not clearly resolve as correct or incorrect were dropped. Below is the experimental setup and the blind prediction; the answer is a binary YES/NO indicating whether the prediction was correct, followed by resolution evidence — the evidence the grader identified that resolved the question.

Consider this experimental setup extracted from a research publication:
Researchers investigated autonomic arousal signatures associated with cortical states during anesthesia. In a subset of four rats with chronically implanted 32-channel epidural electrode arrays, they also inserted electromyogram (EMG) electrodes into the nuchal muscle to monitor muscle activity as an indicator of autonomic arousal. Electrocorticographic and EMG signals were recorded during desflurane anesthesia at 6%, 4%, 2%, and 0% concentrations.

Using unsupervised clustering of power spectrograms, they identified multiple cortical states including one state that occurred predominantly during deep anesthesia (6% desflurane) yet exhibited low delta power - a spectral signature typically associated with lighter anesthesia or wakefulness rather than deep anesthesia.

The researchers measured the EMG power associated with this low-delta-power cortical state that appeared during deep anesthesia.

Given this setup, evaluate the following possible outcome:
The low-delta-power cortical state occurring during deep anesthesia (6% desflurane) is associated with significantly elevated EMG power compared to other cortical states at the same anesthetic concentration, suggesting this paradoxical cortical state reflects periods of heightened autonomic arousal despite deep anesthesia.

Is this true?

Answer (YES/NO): NO